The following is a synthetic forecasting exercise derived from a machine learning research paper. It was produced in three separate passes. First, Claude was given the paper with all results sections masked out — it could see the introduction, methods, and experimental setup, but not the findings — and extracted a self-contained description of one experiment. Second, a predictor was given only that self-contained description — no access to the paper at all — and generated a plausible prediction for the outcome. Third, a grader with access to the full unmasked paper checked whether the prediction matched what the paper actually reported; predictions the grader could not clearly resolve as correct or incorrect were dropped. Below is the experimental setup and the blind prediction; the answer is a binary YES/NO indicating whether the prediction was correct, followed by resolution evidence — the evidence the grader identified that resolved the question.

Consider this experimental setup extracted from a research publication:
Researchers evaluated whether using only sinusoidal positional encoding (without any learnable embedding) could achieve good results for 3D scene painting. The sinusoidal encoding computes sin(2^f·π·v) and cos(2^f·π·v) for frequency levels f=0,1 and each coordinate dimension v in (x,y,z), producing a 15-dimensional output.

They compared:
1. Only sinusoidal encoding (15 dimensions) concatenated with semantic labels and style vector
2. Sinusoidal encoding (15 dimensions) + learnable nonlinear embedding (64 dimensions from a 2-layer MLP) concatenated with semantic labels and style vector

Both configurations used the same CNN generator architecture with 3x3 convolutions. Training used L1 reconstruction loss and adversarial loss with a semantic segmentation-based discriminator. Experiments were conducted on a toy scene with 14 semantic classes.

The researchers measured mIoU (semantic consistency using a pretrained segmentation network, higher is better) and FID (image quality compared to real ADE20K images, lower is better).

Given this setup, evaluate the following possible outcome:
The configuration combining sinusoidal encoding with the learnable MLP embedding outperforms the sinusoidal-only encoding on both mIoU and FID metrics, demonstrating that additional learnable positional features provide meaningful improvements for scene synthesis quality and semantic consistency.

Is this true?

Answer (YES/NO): YES